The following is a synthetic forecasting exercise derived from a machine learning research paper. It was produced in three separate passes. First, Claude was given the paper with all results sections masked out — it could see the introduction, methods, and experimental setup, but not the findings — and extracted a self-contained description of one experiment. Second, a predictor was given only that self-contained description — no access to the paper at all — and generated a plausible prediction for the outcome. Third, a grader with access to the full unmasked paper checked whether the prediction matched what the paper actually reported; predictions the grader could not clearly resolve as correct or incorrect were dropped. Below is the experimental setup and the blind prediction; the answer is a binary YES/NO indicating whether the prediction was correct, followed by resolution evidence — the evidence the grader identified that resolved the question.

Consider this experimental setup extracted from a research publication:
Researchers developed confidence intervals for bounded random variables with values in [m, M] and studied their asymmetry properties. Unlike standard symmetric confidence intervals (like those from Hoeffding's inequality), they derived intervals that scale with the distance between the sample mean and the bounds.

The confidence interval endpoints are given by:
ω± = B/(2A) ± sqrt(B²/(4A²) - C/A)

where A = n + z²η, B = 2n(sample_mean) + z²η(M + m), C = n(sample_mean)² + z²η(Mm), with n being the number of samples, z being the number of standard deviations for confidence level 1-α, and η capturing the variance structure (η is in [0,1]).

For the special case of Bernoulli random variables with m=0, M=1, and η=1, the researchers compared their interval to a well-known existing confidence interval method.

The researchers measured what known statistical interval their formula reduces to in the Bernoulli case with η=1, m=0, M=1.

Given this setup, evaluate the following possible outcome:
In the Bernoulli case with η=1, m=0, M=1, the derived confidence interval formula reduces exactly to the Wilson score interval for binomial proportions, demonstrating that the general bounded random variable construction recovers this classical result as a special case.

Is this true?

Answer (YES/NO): YES